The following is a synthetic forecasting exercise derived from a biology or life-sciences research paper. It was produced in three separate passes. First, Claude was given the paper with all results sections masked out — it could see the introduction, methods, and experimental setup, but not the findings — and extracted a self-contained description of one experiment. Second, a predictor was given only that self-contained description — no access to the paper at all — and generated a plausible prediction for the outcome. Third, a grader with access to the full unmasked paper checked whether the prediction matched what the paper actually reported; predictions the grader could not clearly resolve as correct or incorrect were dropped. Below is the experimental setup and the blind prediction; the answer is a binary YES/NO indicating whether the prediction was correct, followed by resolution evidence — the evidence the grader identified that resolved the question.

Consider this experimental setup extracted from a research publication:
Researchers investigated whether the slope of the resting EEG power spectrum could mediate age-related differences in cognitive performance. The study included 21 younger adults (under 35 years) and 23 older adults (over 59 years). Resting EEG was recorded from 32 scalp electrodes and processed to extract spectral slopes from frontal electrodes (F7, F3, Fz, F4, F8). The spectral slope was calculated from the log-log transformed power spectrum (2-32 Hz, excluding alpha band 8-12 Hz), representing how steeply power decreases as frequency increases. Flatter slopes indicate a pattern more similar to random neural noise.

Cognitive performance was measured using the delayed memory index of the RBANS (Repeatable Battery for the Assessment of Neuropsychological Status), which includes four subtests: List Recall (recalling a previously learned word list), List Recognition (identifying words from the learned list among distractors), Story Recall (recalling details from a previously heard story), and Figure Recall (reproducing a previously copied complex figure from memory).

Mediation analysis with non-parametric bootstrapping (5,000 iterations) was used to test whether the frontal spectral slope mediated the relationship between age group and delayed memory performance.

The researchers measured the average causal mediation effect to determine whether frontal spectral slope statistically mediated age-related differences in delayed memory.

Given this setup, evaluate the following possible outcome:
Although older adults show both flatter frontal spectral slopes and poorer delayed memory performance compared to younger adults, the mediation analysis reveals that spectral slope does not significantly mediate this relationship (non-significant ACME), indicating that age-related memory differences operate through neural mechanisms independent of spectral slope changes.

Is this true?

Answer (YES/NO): YES